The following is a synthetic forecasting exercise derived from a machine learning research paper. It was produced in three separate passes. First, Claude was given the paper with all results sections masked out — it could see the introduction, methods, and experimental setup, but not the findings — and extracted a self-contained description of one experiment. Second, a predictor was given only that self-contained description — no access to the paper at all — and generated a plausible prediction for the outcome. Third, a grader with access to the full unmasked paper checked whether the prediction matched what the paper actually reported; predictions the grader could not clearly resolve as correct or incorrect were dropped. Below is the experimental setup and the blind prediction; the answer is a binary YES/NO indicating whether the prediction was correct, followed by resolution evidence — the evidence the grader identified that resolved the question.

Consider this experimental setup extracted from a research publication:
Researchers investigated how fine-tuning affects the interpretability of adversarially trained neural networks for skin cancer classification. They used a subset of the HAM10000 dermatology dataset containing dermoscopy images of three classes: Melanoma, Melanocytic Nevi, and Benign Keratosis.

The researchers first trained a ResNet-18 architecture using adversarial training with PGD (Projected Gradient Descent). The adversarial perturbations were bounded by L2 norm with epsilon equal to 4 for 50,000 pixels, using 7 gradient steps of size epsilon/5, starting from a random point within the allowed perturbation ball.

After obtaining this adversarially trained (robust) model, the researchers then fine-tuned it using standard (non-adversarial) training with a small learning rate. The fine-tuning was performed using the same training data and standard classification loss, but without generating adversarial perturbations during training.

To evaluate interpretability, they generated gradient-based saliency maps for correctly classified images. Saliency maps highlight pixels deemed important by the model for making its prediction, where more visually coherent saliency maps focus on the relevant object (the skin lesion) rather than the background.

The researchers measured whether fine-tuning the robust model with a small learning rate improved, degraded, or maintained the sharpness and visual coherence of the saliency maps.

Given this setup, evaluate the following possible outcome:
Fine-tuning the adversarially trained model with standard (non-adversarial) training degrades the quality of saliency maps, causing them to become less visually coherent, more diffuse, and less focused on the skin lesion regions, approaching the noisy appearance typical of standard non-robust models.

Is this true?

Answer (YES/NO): NO